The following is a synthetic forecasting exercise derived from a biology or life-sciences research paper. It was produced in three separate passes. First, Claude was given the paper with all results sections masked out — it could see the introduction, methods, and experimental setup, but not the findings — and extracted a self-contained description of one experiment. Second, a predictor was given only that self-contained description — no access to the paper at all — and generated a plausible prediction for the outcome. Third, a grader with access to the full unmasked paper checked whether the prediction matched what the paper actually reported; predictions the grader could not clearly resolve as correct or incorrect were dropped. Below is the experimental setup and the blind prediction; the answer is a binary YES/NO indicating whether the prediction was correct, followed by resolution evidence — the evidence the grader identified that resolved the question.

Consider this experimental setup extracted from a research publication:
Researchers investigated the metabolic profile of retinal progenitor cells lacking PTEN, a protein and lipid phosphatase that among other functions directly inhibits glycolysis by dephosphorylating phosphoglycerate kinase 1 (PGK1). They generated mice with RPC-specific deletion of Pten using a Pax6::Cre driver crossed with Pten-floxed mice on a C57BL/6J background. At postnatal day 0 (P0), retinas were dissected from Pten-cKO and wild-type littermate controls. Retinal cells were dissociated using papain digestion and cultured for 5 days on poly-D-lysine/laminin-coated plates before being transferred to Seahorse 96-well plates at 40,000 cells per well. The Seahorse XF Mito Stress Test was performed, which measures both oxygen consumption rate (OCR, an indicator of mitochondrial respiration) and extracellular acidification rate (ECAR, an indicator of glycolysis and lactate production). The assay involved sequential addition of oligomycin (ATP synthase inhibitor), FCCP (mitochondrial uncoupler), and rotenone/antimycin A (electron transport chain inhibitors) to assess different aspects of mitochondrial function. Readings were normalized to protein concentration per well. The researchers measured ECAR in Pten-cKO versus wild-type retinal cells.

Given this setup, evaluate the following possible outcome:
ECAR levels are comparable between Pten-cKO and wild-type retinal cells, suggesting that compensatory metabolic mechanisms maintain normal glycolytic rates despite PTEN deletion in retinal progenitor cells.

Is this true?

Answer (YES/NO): NO